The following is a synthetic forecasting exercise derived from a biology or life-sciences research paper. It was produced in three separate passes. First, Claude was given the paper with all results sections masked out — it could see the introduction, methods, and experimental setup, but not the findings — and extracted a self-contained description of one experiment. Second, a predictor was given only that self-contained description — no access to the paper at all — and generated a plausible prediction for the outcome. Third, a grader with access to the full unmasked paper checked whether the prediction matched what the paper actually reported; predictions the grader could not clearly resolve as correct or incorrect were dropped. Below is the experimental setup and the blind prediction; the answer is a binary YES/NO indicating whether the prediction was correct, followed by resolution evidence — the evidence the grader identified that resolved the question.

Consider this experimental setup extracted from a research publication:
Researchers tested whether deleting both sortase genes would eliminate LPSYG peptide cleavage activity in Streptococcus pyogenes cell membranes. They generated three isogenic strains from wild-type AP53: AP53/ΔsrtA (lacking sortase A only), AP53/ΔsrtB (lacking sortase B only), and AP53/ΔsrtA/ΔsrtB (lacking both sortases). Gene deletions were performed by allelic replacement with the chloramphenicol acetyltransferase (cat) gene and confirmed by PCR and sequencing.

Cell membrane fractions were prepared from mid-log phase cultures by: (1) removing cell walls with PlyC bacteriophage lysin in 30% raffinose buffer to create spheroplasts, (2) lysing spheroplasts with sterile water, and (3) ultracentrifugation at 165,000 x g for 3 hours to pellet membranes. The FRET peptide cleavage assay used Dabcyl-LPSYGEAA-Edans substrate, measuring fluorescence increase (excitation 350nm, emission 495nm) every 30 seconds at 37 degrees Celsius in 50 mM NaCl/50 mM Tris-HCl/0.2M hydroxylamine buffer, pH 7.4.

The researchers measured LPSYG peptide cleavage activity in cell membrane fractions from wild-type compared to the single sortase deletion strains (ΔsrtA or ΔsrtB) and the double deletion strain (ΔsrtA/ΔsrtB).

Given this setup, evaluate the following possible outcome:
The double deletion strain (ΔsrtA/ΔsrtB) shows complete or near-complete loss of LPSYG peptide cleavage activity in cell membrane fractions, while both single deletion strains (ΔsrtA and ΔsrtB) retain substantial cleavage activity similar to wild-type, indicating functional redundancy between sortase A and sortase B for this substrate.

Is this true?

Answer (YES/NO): NO